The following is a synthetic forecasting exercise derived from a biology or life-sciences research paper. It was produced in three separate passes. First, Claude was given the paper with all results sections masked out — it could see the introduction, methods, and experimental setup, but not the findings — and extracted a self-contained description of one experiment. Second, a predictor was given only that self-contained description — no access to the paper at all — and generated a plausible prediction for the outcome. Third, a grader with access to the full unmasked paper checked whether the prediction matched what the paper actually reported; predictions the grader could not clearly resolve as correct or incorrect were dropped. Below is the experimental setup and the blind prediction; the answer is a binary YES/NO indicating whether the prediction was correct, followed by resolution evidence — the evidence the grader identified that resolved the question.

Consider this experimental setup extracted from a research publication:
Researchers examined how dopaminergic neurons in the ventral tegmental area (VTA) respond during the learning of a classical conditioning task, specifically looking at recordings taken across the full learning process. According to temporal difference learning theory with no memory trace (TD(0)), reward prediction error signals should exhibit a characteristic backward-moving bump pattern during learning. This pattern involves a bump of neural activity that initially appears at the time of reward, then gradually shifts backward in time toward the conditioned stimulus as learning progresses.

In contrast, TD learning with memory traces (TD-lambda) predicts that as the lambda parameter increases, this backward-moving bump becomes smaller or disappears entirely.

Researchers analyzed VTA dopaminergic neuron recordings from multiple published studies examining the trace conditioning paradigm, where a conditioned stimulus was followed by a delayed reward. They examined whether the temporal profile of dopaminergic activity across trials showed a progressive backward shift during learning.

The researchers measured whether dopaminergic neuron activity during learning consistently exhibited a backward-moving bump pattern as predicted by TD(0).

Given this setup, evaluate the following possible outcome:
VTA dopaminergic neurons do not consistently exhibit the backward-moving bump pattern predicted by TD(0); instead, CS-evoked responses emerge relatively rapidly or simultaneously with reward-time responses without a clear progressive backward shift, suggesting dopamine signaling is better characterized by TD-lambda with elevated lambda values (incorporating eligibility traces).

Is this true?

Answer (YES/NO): YES